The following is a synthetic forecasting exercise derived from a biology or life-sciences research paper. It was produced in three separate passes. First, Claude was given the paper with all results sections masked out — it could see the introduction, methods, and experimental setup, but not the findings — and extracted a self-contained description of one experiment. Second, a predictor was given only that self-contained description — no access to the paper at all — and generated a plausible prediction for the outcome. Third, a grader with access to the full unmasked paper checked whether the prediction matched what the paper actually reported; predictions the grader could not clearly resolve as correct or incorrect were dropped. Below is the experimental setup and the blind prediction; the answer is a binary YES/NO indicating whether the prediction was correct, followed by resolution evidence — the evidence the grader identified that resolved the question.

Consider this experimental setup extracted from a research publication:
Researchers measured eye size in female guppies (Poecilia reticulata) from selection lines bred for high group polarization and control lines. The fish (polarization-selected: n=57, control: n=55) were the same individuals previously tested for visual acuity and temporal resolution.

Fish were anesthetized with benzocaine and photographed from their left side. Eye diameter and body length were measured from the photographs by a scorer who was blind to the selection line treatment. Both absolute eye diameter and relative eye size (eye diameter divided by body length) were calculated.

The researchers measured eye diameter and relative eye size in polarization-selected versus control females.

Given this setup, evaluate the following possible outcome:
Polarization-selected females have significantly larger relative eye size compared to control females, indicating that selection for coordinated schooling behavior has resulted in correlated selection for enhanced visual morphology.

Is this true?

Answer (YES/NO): NO